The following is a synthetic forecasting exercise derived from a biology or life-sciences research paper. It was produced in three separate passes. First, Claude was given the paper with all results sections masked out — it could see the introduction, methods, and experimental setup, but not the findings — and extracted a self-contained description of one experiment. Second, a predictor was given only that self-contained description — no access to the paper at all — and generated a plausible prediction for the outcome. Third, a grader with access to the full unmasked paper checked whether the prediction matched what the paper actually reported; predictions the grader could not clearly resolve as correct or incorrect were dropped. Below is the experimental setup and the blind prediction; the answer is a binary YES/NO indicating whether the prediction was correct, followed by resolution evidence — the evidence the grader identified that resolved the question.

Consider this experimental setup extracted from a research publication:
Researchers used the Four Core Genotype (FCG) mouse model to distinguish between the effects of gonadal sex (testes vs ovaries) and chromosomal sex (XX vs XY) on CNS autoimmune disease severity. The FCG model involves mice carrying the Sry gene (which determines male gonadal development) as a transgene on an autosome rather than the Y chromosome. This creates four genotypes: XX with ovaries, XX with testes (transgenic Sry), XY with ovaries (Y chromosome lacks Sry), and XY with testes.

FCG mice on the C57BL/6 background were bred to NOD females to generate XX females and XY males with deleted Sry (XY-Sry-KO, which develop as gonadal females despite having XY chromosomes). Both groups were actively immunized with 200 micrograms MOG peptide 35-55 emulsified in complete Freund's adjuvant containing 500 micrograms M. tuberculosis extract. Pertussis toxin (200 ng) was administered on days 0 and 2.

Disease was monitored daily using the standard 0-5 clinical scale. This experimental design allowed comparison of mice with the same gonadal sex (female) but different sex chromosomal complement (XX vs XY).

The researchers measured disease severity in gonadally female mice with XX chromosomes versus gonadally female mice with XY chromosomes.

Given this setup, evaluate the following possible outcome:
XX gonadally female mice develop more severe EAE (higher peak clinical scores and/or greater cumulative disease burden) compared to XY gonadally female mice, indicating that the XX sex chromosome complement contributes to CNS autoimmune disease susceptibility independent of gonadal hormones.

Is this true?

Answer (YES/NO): NO